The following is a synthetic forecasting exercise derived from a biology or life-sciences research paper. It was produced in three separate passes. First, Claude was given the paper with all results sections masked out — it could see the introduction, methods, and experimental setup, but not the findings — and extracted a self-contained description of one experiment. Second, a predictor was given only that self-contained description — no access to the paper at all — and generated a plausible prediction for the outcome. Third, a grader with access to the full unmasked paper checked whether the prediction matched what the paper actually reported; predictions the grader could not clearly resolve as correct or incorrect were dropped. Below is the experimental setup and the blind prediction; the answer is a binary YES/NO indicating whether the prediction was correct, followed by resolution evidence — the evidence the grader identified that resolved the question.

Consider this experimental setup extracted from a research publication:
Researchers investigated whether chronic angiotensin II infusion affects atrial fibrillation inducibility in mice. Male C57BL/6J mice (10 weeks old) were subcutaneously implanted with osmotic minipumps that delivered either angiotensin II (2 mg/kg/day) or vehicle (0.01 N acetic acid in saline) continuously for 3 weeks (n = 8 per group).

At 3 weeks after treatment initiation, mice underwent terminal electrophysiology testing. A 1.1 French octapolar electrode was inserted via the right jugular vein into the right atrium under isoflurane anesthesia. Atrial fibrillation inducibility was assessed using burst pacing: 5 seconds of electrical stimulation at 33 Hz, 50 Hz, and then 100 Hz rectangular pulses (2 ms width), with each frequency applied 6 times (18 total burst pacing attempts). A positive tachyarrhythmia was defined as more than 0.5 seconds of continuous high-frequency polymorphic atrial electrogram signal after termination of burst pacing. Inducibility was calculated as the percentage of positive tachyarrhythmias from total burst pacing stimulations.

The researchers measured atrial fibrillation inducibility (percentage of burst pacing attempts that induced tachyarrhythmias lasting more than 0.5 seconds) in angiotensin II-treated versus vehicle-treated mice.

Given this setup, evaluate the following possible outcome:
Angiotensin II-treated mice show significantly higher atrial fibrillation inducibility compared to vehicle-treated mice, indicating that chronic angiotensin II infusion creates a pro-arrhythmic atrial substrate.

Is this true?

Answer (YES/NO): NO